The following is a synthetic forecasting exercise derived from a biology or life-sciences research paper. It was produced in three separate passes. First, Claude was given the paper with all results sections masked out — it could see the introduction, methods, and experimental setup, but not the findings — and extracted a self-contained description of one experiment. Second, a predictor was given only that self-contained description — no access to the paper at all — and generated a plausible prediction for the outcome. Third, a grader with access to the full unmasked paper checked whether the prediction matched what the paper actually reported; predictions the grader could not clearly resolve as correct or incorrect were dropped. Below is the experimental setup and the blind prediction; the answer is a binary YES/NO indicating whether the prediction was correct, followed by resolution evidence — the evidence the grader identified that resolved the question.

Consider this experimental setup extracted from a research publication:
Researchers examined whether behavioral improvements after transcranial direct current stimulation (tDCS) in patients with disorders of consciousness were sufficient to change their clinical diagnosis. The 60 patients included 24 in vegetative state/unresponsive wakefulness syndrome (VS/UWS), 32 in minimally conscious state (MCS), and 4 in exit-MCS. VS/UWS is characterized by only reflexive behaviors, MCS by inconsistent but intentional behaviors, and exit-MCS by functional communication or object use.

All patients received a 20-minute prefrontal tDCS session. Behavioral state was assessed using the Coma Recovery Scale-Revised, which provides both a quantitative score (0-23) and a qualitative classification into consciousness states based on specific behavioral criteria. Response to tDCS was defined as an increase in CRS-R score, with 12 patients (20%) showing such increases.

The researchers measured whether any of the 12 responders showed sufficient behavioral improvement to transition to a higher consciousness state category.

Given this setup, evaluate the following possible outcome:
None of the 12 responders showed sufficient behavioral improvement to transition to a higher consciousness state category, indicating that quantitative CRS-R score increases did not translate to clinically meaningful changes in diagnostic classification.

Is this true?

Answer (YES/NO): NO